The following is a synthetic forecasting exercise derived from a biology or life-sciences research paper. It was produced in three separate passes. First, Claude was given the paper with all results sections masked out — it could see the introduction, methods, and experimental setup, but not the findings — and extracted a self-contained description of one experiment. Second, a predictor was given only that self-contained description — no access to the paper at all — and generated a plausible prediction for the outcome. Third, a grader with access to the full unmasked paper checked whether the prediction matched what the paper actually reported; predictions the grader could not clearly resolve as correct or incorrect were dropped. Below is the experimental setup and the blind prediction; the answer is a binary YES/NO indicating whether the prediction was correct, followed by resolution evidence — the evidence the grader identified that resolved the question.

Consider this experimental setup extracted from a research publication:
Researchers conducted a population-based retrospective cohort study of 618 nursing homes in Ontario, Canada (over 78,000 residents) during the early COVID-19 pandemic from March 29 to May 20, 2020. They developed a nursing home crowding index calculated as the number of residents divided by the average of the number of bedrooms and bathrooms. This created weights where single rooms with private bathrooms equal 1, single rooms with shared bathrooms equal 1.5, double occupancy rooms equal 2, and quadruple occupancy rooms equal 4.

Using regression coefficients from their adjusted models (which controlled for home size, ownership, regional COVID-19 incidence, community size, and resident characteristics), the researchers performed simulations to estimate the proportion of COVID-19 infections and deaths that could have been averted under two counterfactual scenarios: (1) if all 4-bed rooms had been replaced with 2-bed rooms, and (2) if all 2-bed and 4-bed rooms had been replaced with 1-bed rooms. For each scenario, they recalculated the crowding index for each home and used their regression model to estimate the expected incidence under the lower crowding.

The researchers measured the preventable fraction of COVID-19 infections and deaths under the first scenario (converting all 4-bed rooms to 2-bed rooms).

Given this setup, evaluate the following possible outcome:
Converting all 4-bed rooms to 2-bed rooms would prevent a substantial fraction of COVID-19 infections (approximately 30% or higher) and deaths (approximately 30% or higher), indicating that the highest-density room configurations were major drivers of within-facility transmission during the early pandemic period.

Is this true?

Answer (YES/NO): NO